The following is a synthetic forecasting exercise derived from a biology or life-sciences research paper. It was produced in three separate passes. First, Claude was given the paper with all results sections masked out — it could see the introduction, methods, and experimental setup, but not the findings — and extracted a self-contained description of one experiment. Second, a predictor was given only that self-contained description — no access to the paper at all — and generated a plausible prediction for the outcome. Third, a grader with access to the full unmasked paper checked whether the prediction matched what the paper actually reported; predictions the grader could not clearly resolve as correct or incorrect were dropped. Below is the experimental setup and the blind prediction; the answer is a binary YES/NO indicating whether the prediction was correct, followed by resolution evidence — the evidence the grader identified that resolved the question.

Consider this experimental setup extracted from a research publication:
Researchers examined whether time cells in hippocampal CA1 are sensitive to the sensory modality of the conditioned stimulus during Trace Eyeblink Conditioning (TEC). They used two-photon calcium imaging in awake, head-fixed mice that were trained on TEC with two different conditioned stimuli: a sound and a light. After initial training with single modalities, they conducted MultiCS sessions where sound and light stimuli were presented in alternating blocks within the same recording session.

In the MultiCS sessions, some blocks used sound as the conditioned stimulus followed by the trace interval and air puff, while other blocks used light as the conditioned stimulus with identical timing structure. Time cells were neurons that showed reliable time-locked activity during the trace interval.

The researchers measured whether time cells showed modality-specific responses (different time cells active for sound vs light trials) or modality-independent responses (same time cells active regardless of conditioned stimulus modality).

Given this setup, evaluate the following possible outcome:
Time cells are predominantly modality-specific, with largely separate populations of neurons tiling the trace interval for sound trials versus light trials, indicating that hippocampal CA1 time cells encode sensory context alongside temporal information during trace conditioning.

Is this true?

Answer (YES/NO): NO